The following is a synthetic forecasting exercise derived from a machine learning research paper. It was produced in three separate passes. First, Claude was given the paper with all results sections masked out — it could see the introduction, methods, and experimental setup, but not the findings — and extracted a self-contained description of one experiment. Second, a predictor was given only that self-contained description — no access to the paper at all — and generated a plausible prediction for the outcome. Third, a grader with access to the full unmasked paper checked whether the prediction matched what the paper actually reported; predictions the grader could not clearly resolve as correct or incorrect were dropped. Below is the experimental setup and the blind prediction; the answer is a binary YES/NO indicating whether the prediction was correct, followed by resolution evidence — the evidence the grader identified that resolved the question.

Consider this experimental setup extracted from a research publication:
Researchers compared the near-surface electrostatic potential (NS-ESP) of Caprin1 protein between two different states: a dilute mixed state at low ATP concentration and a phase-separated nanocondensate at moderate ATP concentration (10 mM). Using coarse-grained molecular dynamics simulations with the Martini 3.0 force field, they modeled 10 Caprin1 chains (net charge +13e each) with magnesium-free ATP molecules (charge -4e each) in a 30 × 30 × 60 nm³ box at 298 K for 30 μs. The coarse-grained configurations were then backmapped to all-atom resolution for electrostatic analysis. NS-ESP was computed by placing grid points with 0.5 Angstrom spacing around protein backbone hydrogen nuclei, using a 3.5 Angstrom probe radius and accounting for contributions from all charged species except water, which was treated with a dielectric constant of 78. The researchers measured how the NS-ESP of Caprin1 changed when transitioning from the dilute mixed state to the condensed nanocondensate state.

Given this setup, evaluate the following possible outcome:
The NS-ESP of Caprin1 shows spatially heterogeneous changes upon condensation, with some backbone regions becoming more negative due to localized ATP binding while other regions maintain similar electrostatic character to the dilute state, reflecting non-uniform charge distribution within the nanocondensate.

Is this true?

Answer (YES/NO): NO